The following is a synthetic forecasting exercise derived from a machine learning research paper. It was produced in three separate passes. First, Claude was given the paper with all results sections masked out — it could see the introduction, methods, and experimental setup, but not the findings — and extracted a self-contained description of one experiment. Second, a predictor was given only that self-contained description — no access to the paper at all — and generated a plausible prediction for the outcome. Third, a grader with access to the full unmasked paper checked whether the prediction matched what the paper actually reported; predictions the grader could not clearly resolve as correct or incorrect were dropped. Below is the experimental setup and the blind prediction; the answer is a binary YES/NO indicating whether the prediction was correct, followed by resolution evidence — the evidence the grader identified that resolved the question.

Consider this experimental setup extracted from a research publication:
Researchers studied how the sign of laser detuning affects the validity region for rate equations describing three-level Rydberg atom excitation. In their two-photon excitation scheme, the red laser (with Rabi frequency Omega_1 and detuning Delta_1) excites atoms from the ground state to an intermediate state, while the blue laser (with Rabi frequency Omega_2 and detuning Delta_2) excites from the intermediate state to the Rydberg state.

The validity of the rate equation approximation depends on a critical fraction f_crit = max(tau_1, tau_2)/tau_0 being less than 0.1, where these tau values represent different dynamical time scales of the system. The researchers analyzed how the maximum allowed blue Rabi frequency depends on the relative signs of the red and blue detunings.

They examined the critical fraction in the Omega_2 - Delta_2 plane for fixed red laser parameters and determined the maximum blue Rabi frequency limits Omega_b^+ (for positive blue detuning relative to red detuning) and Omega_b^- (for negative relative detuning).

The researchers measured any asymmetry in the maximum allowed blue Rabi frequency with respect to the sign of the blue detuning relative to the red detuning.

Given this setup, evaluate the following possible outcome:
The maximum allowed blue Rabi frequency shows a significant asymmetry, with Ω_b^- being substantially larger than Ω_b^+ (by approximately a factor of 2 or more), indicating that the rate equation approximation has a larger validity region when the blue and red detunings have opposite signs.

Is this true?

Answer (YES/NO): NO